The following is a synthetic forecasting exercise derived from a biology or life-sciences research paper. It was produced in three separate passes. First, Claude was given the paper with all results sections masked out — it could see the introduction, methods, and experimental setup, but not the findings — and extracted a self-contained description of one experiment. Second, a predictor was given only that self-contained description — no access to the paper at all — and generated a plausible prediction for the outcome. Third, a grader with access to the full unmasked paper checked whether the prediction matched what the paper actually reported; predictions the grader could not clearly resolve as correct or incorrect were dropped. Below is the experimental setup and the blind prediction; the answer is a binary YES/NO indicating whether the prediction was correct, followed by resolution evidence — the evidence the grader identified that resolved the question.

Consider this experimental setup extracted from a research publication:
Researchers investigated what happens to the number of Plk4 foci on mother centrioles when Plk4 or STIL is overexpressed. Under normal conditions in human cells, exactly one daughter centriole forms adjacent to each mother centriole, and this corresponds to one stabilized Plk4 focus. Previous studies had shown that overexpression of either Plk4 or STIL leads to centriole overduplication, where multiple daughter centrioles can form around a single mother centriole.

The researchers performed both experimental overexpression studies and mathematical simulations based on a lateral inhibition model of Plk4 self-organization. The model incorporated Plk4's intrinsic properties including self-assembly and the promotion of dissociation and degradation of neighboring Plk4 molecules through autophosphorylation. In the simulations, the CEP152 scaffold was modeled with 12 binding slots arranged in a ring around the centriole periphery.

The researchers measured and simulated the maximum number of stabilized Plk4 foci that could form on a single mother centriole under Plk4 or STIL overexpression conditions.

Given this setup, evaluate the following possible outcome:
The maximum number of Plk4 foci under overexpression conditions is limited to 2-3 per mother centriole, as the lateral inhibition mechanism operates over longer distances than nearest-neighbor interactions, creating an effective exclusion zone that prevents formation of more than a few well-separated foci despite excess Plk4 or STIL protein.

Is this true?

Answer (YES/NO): NO